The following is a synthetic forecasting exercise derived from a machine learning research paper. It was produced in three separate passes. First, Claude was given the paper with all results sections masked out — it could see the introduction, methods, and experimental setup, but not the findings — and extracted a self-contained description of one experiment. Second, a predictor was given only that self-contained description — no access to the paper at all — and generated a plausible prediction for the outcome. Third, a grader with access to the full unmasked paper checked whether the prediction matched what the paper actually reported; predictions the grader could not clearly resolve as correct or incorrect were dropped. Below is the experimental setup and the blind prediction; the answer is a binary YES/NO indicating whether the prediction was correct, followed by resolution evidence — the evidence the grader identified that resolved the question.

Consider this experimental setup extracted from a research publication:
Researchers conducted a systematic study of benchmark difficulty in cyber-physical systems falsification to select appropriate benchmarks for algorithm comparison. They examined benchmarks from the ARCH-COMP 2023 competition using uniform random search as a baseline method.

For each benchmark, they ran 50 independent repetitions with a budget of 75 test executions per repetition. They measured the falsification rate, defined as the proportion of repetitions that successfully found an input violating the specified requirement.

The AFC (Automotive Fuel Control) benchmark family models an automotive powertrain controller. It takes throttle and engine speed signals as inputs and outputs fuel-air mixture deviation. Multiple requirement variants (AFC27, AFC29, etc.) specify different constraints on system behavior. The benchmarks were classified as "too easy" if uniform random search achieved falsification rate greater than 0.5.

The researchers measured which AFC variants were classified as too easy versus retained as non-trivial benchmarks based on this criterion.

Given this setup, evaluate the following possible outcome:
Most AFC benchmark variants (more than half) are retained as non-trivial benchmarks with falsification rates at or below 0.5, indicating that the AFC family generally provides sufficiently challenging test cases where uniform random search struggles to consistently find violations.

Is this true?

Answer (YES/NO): NO